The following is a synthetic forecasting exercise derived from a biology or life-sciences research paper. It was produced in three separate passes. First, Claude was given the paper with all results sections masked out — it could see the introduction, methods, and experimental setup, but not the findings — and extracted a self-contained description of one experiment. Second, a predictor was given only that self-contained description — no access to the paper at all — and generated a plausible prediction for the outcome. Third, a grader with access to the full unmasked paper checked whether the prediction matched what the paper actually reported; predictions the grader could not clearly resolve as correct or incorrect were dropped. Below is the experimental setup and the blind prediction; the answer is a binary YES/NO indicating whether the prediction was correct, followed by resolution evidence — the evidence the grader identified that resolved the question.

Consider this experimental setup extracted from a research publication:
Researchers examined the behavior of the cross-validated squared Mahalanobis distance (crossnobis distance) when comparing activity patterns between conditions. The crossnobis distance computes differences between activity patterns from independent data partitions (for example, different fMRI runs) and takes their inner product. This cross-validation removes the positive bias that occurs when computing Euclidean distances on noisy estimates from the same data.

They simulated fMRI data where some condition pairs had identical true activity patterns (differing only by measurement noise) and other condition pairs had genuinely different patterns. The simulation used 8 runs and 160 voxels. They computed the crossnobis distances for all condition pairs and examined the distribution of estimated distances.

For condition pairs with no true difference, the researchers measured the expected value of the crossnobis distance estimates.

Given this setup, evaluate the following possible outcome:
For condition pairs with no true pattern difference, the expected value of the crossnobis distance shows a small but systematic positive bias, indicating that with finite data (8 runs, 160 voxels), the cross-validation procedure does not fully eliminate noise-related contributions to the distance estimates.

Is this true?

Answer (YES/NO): NO